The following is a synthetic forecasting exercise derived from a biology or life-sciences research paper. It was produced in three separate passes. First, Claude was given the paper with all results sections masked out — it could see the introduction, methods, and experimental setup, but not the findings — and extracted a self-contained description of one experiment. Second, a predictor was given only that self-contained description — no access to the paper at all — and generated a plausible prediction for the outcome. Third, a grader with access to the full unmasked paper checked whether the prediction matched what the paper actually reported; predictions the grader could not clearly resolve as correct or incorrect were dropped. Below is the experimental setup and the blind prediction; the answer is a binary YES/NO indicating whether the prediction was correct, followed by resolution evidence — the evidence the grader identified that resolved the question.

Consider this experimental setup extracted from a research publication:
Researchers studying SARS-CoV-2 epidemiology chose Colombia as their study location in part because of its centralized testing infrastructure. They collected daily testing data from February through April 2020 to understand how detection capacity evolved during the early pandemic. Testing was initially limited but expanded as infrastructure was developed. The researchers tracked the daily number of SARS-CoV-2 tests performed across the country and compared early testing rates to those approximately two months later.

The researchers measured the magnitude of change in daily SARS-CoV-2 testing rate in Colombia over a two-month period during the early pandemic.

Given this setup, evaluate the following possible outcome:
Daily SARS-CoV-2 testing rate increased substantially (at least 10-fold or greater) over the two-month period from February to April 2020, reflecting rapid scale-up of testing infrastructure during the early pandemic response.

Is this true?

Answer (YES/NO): YES